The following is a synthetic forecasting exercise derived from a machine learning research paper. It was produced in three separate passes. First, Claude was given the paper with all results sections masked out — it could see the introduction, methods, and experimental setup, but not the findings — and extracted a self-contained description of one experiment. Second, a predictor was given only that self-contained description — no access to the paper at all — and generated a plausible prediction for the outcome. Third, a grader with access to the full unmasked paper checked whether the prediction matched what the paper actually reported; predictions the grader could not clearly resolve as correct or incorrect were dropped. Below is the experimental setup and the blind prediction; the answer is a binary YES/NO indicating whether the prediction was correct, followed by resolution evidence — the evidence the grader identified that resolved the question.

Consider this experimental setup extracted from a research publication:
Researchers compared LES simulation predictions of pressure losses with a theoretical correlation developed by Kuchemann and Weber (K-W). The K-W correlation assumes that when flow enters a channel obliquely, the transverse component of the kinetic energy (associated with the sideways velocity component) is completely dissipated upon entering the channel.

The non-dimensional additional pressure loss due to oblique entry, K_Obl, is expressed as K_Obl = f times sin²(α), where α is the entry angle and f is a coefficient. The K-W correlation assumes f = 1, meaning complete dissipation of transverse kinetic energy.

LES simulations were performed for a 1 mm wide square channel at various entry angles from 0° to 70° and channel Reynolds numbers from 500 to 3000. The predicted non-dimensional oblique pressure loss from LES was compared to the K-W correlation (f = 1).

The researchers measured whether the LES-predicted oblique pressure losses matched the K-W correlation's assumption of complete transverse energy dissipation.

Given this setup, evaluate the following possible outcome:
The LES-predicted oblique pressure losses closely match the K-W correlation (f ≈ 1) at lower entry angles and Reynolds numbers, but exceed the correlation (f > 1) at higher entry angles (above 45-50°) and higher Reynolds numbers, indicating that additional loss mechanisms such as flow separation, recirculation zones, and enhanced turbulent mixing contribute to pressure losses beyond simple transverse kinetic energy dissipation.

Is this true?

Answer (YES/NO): YES